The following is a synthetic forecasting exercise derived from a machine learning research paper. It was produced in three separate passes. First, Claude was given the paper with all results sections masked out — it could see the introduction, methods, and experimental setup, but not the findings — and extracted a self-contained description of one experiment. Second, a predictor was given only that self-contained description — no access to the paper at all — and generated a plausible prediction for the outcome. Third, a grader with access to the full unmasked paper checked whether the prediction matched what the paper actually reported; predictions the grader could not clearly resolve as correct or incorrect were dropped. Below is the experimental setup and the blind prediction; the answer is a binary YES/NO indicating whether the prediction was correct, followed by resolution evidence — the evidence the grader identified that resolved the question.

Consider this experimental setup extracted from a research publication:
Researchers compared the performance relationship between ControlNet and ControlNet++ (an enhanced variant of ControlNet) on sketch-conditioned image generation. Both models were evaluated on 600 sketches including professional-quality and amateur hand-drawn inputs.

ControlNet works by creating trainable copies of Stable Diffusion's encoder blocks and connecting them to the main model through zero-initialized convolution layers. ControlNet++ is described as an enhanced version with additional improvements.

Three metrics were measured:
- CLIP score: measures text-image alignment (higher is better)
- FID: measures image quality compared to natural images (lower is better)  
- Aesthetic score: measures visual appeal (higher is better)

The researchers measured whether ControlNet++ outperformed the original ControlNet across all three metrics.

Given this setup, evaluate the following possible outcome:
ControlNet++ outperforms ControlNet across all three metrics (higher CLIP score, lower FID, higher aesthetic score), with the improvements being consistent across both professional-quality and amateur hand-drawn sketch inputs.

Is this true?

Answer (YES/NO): NO